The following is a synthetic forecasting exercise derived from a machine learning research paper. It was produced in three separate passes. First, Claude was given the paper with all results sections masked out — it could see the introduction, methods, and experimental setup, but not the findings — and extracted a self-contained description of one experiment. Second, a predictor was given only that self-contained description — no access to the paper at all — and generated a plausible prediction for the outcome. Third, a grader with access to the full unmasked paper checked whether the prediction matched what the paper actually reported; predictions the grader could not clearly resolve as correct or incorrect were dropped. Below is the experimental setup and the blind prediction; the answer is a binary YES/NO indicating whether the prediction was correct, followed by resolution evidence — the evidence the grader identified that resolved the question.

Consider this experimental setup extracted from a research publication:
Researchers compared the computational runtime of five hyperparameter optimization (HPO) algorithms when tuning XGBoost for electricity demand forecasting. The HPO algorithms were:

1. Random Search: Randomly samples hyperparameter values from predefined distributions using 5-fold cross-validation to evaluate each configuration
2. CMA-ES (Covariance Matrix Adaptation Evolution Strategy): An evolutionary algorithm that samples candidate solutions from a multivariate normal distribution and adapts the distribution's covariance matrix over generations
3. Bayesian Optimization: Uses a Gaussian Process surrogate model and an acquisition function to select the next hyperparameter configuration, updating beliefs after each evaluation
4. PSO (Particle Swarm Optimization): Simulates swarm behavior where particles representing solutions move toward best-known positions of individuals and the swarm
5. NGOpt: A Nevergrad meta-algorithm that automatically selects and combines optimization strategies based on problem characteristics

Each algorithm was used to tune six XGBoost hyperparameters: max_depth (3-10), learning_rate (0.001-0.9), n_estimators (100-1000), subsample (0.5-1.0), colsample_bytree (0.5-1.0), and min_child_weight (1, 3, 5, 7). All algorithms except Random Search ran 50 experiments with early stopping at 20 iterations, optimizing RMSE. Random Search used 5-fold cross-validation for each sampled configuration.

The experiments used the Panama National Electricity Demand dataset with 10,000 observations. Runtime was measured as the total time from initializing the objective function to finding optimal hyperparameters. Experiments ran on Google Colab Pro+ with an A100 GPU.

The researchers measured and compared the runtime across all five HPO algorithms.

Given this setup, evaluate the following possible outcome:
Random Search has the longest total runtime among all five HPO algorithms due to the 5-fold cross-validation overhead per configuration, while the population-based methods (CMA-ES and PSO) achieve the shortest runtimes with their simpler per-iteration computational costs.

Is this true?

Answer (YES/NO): NO